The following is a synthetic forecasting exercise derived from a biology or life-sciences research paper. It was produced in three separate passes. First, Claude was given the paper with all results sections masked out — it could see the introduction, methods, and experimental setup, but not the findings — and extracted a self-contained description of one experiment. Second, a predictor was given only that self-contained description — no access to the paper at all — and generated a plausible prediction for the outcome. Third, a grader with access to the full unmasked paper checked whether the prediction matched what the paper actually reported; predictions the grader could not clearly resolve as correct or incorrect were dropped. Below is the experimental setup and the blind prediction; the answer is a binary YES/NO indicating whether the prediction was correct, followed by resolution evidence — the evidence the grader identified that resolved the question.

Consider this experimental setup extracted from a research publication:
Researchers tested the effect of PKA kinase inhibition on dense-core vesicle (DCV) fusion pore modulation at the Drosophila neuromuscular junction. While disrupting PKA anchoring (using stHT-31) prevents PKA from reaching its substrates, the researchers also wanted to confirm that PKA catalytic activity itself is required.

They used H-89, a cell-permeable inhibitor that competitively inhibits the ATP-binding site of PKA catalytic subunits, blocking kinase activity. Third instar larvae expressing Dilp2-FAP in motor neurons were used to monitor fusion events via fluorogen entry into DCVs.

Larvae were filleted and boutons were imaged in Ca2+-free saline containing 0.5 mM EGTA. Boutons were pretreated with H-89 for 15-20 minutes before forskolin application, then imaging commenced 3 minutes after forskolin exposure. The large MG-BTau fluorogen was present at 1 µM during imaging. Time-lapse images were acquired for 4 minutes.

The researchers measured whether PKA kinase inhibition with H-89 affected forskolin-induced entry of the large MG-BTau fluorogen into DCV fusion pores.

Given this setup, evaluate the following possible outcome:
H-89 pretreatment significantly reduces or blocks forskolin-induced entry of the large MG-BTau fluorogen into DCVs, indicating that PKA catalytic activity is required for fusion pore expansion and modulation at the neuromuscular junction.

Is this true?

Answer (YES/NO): YES